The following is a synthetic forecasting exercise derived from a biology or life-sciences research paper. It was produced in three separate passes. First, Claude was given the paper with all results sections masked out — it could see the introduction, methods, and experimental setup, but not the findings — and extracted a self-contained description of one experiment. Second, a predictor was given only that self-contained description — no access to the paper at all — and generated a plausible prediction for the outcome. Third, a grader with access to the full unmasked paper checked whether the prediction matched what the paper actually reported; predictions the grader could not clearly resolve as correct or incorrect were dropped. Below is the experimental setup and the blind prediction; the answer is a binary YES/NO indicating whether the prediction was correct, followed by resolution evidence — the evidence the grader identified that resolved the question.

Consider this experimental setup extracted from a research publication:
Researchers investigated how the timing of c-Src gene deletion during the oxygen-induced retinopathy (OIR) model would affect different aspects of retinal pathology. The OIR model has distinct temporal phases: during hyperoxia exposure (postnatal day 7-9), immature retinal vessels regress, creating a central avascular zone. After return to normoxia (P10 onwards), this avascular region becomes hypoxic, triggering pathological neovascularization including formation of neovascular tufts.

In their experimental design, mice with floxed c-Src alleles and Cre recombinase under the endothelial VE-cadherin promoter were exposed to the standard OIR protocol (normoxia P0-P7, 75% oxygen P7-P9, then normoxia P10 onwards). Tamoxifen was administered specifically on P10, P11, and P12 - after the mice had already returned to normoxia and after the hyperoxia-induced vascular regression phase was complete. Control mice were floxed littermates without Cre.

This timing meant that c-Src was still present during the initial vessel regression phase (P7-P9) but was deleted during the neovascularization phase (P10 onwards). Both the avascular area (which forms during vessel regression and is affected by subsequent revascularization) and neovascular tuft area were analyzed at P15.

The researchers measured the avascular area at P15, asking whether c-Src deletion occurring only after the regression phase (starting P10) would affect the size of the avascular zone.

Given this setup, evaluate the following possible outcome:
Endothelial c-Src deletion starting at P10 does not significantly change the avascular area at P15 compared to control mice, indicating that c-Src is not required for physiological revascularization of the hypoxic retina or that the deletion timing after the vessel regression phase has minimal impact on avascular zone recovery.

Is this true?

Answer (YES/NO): YES